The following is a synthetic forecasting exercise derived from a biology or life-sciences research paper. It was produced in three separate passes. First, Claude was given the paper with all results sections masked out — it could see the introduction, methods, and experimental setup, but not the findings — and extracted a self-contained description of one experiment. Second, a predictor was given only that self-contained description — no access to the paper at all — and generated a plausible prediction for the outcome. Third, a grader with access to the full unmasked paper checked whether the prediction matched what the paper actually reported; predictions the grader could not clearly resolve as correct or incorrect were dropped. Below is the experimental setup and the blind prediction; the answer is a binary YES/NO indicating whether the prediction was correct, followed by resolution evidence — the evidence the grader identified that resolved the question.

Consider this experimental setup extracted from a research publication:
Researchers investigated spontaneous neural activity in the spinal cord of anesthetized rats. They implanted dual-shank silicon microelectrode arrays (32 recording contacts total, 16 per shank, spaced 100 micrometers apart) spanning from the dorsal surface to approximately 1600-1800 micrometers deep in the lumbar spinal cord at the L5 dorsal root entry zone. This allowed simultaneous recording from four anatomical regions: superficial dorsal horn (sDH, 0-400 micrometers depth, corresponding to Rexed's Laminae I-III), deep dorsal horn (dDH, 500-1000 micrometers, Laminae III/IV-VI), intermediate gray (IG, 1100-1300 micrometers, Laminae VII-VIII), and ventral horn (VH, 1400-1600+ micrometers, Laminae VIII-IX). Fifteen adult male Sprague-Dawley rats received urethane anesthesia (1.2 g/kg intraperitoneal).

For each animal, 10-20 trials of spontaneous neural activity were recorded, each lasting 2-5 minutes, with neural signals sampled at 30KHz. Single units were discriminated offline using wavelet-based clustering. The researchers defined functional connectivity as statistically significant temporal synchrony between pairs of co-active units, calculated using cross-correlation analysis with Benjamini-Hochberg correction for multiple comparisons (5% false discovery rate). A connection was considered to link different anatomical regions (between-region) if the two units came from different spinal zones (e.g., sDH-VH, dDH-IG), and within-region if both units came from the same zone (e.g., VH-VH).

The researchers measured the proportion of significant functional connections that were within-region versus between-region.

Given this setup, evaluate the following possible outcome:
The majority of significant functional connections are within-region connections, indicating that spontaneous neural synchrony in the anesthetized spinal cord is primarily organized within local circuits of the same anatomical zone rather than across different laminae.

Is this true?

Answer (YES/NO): YES